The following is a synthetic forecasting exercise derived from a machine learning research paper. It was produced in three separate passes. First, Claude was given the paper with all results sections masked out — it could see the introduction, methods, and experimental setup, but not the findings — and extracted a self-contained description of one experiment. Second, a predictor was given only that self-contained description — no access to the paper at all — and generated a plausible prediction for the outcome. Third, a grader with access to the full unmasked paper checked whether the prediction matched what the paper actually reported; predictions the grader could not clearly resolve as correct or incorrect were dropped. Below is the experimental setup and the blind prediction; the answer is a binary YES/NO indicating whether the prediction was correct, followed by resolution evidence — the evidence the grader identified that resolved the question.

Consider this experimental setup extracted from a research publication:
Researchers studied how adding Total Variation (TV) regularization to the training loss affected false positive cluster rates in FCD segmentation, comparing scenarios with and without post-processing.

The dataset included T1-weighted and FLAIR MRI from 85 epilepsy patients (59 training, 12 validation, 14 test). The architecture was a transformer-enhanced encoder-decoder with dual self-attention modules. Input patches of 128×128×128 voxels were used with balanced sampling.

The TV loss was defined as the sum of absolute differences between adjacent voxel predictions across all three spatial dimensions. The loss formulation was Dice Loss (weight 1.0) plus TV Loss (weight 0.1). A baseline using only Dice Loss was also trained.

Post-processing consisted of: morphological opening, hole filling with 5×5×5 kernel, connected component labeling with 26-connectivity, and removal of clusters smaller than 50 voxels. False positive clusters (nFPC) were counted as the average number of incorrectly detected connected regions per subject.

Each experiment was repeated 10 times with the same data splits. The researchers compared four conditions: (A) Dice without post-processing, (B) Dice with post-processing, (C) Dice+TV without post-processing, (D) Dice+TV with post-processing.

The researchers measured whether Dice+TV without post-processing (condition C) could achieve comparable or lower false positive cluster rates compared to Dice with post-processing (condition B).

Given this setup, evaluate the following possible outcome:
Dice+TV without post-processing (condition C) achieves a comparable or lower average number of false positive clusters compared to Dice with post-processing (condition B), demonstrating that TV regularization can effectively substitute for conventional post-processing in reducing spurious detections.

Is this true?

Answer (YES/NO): NO